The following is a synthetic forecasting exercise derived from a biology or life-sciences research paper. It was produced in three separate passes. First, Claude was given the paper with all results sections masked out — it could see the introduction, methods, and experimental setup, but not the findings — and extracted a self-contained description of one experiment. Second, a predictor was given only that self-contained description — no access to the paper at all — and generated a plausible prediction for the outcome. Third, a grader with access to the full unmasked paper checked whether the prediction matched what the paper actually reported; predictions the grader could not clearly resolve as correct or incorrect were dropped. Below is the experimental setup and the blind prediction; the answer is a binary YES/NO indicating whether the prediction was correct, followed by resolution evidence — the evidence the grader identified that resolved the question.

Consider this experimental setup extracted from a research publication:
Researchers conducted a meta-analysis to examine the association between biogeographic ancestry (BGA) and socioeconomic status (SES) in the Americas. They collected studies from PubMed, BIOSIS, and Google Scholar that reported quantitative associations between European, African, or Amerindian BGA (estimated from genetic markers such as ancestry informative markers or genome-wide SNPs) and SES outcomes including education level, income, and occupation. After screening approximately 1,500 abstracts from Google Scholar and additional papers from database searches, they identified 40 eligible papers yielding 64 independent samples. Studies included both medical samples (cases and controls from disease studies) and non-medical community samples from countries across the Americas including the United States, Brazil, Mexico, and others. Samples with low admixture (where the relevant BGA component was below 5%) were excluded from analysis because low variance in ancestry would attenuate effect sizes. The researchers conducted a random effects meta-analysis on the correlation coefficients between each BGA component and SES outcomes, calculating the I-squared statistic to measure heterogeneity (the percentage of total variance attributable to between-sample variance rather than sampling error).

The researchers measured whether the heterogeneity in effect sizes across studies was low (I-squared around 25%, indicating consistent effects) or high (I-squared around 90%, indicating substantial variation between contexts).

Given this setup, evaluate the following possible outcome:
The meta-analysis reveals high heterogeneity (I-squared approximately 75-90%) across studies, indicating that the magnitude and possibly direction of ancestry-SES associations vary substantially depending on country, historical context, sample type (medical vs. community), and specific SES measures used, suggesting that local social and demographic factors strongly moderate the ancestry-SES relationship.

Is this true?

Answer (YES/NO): NO